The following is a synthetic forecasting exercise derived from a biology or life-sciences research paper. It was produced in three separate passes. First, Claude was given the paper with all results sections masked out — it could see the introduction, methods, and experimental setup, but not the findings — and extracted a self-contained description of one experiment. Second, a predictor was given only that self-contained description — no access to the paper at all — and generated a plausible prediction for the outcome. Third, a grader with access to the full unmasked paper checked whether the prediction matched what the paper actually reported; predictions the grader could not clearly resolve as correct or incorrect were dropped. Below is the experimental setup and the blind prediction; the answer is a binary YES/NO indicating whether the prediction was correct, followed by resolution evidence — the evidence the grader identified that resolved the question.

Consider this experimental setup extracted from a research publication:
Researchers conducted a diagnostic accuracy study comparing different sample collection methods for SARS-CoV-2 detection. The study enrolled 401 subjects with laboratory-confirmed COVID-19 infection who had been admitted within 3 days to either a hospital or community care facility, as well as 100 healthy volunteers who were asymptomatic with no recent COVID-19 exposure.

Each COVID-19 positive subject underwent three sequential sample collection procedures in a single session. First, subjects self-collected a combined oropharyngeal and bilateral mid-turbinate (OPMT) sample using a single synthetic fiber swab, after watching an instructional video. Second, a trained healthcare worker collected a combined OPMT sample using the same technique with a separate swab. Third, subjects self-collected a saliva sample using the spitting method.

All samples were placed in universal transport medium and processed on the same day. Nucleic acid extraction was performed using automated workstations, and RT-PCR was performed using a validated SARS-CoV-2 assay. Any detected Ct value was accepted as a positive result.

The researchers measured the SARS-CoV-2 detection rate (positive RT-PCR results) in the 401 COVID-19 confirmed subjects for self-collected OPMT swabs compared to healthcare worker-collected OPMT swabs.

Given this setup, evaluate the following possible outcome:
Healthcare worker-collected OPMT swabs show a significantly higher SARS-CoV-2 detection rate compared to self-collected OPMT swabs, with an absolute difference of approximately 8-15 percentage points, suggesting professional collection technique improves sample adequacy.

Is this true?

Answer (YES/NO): YES